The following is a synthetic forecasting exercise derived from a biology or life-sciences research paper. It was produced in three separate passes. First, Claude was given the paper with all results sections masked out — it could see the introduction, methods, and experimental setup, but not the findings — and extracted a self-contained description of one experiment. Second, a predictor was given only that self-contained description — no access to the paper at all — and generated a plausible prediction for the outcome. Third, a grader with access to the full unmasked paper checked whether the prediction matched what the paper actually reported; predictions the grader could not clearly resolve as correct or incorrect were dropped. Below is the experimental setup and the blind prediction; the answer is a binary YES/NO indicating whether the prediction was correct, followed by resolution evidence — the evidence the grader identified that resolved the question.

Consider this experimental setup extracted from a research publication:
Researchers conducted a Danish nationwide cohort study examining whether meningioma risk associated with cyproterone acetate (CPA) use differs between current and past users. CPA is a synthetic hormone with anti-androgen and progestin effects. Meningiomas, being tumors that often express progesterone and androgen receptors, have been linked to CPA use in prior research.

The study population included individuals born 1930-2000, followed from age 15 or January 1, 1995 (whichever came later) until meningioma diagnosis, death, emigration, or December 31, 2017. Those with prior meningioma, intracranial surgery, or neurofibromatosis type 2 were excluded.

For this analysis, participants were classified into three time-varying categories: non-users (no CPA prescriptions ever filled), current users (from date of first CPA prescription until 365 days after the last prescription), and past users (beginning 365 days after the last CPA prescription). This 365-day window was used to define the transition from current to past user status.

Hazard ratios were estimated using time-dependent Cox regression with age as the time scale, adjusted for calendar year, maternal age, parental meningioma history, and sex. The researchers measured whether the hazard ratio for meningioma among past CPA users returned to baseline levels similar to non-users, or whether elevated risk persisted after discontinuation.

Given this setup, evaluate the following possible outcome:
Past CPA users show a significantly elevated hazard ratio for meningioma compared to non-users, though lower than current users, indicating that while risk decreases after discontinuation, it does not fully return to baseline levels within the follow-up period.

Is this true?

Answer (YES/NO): YES